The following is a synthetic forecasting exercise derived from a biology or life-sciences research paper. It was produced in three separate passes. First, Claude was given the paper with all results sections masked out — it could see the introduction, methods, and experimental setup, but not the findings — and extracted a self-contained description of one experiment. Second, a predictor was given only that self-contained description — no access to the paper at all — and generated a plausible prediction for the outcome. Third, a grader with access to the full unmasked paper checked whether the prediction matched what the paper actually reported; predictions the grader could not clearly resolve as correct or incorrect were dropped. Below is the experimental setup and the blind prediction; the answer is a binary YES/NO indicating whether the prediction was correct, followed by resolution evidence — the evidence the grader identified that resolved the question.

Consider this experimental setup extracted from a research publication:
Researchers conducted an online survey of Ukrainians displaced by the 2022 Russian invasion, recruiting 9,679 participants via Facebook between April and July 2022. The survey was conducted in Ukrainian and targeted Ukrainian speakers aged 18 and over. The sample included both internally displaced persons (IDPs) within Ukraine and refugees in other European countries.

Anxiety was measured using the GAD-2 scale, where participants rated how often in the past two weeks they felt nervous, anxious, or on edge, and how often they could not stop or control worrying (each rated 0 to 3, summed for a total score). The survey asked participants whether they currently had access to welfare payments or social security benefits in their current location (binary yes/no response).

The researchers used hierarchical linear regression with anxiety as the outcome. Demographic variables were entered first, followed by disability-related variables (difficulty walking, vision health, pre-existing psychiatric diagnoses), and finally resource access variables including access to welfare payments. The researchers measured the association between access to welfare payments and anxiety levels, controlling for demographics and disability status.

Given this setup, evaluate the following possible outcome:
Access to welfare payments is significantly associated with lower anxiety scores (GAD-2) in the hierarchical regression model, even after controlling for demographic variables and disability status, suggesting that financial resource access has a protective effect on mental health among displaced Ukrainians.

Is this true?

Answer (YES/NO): YES